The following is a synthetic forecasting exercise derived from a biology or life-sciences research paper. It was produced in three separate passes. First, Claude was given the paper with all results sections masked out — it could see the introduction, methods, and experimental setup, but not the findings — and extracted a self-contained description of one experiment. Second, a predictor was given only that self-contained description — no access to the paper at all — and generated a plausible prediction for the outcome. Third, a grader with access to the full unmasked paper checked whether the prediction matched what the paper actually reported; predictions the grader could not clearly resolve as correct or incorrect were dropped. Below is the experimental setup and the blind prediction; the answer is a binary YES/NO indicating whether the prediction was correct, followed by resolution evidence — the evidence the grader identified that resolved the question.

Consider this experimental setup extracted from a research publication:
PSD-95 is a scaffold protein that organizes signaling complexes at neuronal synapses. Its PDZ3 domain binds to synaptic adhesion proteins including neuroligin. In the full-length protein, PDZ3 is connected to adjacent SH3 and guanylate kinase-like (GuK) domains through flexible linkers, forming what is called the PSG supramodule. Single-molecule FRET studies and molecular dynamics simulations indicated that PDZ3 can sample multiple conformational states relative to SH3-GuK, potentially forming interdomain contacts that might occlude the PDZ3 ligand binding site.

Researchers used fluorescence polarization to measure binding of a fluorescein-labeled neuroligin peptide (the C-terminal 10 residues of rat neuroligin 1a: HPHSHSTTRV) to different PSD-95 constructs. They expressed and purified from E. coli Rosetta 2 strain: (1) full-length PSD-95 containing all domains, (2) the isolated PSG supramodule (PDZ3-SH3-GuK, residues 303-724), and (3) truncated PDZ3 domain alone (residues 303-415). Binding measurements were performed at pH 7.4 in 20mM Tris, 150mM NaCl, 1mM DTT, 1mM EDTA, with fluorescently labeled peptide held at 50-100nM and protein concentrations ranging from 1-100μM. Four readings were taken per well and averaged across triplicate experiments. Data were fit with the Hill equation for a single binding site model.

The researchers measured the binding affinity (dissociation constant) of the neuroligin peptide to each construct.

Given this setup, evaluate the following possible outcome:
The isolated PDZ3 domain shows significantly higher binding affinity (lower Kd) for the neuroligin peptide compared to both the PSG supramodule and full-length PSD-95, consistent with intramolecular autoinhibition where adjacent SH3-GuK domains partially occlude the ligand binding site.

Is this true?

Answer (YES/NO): NO